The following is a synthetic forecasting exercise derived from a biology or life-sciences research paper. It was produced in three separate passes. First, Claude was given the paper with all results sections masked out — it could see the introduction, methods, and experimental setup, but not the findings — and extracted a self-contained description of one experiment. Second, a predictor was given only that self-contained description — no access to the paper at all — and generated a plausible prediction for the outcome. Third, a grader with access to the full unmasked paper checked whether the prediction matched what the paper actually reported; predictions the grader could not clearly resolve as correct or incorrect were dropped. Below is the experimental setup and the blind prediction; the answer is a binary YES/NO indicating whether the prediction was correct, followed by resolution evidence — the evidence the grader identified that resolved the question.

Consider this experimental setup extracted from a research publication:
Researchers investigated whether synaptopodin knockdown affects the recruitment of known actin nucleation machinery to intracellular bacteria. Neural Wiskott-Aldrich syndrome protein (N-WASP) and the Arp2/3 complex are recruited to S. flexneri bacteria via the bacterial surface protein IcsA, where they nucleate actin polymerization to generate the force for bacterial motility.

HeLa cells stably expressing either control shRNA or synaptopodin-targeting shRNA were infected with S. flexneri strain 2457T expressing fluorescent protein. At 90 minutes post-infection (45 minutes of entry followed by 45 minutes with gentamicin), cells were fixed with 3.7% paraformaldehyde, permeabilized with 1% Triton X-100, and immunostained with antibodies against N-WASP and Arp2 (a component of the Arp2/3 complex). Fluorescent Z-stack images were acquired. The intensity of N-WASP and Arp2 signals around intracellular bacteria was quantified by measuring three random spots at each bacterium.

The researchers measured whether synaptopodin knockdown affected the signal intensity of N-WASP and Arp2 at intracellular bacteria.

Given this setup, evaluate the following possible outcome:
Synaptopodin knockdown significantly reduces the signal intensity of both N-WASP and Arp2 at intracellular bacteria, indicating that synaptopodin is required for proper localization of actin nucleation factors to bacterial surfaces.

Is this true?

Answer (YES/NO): NO